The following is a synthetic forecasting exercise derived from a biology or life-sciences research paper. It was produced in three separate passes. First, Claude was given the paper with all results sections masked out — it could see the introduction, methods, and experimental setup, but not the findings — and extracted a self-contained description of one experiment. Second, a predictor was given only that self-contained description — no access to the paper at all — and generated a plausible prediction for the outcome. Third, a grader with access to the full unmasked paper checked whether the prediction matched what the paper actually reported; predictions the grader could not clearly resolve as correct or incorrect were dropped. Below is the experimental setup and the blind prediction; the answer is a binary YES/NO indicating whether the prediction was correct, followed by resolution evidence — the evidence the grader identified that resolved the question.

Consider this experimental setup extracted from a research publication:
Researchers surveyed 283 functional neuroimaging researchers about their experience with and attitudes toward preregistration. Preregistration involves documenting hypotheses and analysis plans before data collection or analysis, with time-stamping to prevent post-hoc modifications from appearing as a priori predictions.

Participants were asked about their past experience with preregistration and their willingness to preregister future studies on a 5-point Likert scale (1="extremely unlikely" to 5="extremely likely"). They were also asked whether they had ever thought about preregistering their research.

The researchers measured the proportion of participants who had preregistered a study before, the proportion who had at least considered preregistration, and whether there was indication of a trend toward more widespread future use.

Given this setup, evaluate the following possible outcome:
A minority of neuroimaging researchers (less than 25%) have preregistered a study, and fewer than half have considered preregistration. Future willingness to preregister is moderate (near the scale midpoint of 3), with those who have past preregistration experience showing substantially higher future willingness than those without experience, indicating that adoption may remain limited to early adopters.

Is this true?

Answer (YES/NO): NO